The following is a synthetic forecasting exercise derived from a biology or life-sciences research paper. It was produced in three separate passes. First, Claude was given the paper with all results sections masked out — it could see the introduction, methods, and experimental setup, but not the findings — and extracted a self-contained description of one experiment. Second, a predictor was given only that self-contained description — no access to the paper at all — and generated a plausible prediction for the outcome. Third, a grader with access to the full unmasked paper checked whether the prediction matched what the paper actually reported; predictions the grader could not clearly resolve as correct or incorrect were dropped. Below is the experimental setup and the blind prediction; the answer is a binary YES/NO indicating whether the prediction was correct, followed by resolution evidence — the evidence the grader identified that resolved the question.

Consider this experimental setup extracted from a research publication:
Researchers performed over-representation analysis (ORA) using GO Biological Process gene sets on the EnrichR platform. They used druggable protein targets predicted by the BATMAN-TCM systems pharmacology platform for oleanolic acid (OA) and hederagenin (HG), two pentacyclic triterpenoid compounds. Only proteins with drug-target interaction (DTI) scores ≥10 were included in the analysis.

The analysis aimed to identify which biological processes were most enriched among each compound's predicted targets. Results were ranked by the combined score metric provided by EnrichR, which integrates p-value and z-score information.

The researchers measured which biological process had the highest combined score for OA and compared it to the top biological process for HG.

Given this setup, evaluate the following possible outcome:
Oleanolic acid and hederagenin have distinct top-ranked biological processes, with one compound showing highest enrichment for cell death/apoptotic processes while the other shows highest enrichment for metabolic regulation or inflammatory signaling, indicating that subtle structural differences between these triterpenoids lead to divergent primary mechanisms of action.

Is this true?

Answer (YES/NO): NO